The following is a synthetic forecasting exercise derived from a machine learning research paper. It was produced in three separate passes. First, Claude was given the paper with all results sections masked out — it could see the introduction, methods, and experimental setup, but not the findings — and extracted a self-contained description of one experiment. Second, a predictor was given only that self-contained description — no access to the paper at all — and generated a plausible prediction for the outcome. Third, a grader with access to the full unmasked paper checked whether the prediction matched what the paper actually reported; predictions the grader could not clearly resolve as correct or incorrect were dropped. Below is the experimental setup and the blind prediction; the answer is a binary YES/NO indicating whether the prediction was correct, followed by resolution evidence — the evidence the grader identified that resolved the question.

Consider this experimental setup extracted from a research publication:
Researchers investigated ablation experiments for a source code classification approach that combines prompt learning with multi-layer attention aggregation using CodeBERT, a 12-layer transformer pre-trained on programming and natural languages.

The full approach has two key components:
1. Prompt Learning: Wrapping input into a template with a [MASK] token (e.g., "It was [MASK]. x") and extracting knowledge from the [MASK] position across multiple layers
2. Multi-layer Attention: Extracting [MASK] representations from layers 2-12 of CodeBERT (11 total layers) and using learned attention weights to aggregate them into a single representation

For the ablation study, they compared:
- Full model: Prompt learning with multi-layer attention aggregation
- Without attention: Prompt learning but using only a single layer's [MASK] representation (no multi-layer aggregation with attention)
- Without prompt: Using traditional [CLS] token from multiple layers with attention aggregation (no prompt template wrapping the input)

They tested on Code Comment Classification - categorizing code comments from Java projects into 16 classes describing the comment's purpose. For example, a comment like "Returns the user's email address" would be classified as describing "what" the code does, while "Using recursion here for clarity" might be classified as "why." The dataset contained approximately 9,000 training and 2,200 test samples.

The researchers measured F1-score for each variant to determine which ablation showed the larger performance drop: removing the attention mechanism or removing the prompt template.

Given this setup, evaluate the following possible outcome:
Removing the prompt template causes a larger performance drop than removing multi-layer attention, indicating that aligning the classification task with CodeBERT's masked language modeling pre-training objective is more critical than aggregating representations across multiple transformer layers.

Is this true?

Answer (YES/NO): YES